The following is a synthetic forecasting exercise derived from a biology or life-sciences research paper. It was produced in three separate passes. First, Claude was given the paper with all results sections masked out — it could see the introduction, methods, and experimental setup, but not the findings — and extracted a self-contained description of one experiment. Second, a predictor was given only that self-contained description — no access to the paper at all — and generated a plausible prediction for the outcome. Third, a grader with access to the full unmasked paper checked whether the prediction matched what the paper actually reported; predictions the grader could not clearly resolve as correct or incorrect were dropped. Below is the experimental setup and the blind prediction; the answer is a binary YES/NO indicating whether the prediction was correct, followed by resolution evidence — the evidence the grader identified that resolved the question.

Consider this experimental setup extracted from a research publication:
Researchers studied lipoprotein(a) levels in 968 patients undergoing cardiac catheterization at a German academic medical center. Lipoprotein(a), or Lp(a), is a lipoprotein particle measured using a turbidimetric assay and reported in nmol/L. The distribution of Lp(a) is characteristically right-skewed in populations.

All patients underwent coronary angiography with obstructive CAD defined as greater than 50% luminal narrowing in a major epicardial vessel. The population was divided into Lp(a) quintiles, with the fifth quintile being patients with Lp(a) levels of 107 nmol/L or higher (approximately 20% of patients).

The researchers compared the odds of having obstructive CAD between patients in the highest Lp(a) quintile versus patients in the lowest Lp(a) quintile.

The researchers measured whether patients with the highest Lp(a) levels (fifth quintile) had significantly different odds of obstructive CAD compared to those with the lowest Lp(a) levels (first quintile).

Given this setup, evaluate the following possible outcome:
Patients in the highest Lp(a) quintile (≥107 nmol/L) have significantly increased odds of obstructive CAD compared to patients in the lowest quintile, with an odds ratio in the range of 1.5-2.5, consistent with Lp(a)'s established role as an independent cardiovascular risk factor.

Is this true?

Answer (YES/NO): YES